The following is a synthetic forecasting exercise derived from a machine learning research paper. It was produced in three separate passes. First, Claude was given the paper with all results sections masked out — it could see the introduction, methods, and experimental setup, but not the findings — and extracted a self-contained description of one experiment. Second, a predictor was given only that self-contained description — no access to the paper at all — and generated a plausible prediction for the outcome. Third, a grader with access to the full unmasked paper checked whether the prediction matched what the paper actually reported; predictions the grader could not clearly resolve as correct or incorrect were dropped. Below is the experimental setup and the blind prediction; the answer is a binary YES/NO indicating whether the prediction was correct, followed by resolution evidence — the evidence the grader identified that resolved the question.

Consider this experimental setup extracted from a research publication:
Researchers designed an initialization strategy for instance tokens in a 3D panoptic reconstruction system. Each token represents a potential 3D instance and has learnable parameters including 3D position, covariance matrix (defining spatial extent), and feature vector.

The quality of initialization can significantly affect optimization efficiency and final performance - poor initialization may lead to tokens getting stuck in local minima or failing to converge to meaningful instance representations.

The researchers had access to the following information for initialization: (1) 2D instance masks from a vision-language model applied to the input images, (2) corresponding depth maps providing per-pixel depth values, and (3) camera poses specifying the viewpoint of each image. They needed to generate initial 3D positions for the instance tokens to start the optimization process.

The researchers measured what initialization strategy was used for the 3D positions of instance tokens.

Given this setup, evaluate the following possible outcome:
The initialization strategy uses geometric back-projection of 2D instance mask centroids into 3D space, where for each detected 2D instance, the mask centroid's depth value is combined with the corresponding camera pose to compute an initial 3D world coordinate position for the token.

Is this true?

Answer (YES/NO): NO